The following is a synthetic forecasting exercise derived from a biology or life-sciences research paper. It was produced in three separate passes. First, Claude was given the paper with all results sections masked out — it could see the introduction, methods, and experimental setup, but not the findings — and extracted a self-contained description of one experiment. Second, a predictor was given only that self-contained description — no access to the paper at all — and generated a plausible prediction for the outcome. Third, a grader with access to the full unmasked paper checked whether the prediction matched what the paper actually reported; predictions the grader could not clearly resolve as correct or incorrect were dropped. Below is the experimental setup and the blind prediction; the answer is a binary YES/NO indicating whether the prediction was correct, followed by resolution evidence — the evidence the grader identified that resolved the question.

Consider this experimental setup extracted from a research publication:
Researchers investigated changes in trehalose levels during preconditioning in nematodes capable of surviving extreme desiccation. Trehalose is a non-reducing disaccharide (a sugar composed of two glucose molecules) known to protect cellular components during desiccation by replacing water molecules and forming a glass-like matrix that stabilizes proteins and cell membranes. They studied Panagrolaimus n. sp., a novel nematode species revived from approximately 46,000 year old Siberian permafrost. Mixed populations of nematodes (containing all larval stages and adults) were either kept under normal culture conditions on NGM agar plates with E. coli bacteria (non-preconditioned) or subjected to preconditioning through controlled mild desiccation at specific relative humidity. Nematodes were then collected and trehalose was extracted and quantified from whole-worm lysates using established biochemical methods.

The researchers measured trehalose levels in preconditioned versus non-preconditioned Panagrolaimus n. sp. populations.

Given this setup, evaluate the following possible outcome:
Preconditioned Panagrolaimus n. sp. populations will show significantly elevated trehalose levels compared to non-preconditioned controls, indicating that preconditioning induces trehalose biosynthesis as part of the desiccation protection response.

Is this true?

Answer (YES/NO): YES